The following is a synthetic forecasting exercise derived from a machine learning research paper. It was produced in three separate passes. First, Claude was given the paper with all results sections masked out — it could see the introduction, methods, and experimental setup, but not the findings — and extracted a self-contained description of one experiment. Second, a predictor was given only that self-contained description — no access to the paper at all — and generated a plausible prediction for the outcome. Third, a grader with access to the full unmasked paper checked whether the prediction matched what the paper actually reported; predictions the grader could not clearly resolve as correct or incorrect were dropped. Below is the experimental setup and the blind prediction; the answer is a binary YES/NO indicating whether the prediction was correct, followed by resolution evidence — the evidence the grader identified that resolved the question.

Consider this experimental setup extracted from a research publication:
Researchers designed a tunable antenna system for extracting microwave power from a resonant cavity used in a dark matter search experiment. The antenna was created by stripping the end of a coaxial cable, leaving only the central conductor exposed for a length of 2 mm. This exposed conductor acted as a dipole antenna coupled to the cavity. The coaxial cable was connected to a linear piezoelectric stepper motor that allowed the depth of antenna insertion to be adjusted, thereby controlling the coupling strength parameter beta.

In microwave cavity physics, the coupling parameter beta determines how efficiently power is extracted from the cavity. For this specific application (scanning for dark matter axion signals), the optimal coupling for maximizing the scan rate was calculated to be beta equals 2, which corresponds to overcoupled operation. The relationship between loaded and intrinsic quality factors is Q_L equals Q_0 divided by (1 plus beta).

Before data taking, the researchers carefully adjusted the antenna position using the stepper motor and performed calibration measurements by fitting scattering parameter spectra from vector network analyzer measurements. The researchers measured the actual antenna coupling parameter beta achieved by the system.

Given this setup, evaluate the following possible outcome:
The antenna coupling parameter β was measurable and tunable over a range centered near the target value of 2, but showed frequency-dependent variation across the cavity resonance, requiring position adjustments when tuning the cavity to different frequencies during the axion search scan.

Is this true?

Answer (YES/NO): NO